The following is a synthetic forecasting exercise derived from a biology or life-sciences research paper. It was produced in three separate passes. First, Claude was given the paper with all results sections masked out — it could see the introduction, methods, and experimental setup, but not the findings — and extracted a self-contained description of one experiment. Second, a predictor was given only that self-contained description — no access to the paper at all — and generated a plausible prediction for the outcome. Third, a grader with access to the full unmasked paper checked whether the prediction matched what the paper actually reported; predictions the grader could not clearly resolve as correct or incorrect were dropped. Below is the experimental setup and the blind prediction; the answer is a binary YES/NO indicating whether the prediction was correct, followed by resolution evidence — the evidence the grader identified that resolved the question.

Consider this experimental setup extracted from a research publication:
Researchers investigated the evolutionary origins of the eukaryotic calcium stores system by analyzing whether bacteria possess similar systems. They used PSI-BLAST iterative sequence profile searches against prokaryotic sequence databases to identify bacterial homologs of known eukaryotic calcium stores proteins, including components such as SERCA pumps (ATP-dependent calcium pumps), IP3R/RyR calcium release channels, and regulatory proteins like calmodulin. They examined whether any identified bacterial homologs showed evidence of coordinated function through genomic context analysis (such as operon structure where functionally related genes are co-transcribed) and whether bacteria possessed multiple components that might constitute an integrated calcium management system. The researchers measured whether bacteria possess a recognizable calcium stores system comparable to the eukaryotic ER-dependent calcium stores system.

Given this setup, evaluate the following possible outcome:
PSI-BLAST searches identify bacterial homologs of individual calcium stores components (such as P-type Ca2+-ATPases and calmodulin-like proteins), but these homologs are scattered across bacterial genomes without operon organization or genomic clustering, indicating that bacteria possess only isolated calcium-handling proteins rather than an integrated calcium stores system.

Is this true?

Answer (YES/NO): NO